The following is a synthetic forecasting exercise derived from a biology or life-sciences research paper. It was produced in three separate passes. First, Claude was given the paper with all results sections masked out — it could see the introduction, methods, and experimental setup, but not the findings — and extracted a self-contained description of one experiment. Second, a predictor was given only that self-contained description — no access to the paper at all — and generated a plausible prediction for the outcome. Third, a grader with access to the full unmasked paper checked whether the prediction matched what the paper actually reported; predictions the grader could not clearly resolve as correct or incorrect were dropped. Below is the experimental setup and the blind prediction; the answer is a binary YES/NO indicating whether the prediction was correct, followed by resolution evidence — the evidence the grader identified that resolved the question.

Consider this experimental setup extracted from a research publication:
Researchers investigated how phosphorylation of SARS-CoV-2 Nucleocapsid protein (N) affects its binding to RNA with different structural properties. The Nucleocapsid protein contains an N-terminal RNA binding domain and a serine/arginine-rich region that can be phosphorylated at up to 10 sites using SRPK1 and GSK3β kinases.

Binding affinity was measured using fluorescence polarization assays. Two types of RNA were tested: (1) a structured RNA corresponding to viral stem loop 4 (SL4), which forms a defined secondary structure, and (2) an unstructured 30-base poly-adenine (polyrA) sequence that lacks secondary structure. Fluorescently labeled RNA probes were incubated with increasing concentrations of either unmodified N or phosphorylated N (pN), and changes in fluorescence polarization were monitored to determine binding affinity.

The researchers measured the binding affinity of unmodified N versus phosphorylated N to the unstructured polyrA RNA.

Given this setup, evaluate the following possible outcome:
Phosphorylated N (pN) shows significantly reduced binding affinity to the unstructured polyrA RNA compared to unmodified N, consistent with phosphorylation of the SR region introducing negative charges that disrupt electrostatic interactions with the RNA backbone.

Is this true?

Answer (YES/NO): YES